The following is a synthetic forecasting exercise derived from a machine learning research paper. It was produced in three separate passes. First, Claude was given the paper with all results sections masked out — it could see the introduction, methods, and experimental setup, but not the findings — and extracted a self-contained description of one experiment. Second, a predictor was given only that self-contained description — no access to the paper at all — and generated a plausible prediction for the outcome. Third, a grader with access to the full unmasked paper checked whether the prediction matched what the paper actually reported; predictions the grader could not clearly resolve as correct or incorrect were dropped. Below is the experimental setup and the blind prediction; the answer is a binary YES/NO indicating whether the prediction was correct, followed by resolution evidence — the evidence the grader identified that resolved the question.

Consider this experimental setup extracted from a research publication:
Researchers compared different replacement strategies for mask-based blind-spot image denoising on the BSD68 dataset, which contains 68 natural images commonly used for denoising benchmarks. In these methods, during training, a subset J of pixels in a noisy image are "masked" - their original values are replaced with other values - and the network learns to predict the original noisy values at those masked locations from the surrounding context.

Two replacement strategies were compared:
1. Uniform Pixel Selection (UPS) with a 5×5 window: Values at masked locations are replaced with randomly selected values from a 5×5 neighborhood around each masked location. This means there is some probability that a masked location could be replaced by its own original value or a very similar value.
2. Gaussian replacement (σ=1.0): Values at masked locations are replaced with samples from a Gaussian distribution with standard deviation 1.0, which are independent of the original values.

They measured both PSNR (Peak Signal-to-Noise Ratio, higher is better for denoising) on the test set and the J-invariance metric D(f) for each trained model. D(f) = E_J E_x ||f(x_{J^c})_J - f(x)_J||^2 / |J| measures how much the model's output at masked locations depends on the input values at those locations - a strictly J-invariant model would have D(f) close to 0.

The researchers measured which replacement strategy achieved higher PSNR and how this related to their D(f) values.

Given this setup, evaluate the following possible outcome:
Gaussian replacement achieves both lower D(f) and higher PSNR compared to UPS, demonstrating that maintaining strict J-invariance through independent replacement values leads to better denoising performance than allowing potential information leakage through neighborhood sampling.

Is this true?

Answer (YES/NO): NO